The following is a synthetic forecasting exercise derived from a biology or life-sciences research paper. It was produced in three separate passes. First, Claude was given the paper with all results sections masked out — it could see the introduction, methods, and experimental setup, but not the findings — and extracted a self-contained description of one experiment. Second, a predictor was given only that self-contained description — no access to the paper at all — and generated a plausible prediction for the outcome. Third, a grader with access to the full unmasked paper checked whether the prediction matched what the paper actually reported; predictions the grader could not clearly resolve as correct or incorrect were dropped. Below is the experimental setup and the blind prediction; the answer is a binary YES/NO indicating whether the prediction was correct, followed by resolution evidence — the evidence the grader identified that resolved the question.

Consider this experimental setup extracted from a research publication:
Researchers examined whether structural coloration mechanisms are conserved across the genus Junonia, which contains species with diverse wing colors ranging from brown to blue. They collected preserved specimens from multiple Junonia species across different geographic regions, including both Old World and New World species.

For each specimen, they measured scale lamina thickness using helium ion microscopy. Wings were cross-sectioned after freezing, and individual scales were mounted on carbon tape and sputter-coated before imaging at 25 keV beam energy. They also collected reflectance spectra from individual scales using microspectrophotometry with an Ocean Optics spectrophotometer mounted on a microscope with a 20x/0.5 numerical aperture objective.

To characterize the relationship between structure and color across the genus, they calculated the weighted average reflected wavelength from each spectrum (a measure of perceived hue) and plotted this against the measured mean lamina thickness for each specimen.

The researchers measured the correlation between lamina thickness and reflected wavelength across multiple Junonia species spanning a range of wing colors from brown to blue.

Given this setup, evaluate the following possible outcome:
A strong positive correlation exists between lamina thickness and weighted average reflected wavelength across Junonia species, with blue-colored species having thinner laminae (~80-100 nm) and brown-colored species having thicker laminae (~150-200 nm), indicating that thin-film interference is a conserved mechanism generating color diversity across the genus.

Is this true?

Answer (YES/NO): NO